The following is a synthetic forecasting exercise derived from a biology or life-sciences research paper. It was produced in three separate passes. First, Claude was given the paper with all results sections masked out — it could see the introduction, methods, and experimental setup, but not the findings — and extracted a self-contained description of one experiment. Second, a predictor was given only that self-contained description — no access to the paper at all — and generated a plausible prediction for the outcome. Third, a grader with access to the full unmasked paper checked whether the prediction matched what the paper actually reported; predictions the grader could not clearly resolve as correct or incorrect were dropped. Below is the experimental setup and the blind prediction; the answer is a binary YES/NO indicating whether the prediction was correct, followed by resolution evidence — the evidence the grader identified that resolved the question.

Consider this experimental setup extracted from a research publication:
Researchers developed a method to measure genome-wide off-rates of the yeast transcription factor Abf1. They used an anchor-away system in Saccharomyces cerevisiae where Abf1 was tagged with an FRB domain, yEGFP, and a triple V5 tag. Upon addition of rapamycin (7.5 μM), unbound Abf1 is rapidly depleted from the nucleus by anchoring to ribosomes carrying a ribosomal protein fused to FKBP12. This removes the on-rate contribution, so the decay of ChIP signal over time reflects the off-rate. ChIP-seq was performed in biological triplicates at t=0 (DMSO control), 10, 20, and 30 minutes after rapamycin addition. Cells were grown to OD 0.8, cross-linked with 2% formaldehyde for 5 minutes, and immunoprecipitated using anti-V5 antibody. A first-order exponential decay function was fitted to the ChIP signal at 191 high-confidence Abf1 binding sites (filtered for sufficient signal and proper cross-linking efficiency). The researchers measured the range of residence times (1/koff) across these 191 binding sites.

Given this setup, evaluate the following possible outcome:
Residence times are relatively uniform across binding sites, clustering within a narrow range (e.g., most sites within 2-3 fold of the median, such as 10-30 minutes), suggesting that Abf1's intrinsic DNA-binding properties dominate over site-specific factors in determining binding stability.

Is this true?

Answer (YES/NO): NO